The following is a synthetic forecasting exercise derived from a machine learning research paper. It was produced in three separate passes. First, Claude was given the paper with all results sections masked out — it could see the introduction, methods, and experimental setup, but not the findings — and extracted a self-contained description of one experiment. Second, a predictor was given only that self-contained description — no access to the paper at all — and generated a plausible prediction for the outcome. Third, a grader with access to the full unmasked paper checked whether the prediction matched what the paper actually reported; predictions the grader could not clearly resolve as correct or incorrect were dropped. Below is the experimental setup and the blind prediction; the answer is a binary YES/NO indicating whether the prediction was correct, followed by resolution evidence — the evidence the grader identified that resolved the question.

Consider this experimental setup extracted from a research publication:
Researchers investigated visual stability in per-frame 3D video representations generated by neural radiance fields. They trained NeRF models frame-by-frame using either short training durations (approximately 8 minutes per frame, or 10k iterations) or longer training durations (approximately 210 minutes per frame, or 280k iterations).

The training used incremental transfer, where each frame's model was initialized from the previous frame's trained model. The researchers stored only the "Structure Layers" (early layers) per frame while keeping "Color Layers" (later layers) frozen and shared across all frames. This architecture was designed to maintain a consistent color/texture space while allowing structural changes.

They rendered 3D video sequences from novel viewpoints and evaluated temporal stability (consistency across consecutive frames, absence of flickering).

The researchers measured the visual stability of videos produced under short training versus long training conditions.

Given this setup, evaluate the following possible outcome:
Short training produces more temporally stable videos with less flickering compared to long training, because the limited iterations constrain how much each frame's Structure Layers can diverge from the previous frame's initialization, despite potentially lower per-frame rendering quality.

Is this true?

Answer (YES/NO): NO